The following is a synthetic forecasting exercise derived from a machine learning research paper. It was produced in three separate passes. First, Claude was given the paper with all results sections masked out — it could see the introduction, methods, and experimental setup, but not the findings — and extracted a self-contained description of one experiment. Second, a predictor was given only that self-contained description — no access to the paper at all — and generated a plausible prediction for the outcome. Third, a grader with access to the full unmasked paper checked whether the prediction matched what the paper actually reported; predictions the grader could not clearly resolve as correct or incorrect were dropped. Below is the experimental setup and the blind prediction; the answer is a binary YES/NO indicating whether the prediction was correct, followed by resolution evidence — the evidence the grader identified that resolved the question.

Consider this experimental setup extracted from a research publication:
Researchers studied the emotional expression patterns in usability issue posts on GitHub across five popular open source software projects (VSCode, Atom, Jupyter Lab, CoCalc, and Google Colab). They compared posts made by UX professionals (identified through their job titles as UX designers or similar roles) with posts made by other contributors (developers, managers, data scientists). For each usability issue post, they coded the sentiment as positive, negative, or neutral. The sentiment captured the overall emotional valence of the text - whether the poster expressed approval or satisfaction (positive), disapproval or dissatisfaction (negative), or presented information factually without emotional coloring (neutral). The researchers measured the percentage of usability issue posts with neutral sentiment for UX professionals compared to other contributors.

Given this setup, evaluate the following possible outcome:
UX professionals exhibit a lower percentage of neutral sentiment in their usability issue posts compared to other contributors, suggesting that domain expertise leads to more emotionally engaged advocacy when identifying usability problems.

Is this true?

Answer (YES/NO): NO